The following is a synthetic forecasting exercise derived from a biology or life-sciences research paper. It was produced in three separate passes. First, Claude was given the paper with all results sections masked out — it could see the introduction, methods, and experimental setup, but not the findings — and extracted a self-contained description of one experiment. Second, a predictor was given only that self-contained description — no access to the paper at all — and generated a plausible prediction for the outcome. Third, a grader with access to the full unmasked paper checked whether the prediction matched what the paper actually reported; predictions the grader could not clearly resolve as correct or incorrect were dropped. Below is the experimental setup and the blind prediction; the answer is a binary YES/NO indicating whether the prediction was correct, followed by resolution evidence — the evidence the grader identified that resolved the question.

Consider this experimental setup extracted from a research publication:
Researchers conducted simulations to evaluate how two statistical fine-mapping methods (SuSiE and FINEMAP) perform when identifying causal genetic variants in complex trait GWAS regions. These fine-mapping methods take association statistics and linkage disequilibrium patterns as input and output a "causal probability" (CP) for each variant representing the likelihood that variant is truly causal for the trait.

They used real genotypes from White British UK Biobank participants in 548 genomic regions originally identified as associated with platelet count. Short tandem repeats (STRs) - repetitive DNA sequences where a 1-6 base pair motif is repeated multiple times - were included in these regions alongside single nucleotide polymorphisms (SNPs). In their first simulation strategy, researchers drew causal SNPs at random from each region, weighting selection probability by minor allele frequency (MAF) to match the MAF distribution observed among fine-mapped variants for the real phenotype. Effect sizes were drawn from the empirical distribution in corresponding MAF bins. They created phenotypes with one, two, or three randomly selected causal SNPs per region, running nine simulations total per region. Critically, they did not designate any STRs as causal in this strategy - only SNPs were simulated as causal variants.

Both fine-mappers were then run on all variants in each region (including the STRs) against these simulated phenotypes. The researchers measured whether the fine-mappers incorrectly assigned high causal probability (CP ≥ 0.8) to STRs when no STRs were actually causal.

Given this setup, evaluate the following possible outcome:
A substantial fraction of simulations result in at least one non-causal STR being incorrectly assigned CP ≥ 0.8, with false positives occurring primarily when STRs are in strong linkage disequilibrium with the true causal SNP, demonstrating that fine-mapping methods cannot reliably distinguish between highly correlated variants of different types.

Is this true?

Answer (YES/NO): NO